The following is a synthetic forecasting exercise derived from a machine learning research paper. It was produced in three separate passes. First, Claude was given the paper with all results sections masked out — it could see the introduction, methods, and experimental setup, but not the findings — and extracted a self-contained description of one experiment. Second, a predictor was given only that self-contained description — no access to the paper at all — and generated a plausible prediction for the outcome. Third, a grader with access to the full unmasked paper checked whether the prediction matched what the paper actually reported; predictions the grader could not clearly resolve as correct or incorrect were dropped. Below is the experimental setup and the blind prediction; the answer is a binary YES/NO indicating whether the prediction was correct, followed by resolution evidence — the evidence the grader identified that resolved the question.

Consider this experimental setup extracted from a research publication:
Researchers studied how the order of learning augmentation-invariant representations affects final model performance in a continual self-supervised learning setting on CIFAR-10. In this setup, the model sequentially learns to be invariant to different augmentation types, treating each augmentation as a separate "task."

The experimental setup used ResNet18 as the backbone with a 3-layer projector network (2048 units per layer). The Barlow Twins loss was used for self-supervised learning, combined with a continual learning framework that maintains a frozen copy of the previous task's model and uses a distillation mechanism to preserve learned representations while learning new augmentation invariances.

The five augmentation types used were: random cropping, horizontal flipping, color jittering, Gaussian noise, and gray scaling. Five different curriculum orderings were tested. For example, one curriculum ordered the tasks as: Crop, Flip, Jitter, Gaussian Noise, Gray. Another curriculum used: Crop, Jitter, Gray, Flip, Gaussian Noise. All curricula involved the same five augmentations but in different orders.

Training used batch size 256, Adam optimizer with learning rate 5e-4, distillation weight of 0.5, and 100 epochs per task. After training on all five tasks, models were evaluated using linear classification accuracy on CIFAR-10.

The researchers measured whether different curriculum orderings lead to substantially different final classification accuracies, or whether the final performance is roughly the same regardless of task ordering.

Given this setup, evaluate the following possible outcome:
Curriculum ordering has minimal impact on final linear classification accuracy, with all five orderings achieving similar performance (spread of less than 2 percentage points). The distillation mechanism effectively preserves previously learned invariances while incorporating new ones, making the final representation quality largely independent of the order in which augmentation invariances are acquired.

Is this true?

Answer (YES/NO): NO